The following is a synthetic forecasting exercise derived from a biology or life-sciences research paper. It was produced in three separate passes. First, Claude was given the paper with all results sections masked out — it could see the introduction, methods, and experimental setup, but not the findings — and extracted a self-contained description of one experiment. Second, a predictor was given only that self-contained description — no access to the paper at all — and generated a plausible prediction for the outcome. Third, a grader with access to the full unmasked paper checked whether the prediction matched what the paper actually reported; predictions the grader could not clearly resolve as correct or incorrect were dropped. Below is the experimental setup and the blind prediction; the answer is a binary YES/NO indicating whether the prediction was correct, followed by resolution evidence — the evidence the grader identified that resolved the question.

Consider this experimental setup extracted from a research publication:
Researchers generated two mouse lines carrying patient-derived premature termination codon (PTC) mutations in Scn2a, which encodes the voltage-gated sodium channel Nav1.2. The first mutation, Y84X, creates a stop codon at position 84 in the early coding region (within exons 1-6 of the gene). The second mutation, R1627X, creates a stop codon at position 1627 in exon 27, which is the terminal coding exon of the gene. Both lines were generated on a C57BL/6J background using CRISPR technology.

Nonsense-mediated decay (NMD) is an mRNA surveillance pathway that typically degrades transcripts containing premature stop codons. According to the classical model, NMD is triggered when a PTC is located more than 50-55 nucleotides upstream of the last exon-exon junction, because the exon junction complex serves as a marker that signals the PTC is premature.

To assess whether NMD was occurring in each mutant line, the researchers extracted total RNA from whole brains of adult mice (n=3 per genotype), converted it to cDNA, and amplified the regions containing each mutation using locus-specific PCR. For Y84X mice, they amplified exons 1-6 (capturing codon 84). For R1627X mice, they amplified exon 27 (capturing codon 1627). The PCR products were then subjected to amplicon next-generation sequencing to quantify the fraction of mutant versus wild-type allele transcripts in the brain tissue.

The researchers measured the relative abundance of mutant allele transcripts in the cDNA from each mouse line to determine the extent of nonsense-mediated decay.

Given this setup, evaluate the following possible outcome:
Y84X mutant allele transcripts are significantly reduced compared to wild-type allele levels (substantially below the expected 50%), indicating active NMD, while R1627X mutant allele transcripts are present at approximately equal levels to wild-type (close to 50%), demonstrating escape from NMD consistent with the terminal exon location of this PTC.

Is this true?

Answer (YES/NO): YES